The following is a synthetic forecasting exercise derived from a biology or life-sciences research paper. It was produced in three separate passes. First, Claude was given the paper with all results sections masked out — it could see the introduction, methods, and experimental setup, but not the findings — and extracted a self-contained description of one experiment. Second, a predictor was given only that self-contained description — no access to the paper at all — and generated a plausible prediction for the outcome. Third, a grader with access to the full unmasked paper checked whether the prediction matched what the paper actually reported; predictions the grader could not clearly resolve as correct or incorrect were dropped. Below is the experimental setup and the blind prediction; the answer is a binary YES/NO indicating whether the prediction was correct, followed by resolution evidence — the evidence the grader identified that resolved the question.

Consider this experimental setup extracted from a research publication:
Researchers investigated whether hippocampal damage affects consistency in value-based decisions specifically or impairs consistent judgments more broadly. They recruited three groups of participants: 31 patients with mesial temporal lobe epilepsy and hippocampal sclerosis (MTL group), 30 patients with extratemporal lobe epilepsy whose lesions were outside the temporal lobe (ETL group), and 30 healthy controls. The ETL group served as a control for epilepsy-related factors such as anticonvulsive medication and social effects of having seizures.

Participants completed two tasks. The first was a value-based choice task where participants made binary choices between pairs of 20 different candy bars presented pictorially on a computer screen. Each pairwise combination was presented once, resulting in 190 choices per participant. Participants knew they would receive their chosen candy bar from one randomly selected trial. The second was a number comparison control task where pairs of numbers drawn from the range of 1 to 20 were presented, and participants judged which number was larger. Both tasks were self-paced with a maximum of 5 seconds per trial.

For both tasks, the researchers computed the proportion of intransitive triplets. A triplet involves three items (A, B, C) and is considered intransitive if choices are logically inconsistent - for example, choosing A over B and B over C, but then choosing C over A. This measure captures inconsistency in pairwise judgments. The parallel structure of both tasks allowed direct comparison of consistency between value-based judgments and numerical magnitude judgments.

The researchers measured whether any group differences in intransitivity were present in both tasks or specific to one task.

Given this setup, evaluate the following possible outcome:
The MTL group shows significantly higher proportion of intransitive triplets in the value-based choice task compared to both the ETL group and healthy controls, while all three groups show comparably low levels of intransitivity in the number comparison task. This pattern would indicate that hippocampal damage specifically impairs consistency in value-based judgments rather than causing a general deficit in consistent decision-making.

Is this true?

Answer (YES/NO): YES